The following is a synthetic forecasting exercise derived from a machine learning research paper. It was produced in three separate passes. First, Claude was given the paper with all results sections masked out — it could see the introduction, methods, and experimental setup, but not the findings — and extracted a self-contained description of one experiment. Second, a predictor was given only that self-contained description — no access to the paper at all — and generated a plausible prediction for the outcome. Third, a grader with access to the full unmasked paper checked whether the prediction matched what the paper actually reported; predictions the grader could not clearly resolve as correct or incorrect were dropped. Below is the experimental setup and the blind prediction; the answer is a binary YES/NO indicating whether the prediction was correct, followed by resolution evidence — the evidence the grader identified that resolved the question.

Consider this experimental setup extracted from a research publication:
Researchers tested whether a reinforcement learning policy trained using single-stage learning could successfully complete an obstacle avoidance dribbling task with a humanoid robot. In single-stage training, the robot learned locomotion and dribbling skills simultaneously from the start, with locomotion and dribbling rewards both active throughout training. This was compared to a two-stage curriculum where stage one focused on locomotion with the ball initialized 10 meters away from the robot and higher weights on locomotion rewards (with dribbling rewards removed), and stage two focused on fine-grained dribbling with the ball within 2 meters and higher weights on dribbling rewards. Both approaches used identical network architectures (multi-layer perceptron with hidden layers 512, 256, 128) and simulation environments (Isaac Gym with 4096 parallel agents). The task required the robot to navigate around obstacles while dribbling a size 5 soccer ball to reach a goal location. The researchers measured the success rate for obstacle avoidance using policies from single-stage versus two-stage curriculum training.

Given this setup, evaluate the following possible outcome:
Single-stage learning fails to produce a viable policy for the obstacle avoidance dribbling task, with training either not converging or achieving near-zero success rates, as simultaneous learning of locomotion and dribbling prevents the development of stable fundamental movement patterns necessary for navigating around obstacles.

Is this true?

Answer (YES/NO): YES